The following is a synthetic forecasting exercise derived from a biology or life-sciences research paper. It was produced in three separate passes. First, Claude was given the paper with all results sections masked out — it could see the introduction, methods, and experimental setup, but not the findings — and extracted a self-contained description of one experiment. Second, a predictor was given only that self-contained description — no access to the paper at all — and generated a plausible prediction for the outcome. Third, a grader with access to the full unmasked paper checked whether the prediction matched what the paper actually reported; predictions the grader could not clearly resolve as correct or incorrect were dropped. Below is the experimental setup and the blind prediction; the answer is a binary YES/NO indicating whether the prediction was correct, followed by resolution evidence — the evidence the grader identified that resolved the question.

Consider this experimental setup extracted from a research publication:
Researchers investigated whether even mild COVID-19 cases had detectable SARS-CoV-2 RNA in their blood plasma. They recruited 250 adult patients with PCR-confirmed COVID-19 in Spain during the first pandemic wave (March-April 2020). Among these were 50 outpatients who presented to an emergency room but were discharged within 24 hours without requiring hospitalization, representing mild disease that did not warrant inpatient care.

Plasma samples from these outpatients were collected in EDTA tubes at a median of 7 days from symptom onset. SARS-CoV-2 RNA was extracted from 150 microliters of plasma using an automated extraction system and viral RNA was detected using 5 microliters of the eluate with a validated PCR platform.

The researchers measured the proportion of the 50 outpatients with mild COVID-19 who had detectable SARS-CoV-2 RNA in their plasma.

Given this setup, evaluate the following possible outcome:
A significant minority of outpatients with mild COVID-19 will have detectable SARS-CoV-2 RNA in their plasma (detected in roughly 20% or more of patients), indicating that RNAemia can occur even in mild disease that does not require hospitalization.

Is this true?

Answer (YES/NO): YES